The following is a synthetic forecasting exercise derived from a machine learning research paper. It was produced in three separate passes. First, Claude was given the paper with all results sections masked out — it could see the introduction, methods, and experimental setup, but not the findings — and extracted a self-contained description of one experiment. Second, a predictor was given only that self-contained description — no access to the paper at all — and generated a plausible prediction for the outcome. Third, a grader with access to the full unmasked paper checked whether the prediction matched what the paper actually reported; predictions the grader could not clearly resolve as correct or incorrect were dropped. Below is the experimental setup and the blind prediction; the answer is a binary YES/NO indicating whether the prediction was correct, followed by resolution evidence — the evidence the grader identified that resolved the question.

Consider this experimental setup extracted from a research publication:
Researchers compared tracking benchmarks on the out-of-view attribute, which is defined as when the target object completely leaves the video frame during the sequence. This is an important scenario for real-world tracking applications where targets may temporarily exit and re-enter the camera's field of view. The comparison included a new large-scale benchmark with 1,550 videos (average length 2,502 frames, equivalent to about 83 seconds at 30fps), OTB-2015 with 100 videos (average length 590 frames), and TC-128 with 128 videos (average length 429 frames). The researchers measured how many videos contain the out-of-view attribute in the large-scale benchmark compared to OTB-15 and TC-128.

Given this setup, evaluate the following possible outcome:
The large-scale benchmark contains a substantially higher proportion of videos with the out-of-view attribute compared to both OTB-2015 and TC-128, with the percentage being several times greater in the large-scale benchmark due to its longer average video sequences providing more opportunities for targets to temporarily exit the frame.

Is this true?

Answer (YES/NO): NO